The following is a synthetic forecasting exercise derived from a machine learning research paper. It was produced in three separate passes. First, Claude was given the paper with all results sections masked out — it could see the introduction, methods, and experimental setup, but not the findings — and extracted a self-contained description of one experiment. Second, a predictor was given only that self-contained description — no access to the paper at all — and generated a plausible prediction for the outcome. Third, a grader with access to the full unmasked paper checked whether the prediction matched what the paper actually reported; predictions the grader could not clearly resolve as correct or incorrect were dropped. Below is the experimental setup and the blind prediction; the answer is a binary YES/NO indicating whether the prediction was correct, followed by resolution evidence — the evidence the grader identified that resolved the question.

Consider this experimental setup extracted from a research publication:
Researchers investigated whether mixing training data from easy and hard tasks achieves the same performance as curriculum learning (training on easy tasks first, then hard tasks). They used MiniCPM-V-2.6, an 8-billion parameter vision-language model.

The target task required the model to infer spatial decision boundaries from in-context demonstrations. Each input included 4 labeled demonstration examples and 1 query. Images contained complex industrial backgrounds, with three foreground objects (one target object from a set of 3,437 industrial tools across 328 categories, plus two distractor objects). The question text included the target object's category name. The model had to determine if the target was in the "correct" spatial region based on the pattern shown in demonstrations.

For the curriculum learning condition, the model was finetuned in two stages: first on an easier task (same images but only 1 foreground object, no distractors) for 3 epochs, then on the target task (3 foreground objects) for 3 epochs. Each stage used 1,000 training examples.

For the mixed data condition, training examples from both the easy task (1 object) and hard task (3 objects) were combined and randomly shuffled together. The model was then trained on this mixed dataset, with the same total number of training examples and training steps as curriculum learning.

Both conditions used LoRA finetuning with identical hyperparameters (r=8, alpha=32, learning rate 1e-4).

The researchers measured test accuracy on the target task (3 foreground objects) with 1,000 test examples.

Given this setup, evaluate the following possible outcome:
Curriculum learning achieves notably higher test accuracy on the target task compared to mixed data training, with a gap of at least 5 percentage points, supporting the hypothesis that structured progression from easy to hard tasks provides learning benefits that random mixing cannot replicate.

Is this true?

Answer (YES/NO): NO